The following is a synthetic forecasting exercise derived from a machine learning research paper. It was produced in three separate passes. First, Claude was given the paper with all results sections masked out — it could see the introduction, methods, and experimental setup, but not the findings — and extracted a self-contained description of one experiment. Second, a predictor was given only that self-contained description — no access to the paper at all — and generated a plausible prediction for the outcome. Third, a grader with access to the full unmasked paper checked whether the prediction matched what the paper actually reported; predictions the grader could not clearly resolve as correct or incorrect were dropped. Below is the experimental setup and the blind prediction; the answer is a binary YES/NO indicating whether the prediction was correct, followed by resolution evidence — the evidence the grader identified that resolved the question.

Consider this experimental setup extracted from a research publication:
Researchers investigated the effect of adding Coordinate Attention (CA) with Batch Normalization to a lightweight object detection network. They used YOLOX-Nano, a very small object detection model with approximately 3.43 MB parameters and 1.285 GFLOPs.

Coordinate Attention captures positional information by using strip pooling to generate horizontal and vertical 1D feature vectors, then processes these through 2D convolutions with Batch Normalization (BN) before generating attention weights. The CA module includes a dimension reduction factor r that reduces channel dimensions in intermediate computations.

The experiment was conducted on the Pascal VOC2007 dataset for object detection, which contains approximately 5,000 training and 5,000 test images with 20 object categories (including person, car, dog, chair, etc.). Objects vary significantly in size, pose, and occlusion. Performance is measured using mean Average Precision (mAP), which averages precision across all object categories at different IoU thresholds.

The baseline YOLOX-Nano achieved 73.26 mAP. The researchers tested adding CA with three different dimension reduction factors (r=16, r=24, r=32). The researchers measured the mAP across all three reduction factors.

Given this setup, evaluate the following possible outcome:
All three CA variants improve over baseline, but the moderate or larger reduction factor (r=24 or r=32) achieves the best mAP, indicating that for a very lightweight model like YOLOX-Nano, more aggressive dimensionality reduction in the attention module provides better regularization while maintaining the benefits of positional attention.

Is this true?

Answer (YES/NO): NO